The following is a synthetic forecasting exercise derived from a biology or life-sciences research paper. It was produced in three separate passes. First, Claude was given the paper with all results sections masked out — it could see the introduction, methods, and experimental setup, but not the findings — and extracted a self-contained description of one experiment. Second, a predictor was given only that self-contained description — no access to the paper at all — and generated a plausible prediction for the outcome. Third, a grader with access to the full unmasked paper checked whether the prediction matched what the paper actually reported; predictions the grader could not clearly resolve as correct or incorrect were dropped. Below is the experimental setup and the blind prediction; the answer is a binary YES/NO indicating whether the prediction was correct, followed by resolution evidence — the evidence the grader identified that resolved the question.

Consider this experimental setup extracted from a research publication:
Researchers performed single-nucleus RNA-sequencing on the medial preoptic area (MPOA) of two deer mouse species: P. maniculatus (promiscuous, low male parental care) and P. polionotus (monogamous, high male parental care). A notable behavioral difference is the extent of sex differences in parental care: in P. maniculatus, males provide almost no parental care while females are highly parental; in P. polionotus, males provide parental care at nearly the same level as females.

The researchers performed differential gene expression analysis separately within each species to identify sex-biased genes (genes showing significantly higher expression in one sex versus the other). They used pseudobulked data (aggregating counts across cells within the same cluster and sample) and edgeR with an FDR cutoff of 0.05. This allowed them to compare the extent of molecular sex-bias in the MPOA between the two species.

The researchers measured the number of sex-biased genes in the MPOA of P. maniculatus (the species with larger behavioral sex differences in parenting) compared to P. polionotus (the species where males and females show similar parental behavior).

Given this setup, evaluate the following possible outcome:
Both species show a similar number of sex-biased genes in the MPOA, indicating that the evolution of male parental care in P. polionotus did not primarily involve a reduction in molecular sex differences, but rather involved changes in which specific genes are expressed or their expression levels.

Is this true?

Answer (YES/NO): NO